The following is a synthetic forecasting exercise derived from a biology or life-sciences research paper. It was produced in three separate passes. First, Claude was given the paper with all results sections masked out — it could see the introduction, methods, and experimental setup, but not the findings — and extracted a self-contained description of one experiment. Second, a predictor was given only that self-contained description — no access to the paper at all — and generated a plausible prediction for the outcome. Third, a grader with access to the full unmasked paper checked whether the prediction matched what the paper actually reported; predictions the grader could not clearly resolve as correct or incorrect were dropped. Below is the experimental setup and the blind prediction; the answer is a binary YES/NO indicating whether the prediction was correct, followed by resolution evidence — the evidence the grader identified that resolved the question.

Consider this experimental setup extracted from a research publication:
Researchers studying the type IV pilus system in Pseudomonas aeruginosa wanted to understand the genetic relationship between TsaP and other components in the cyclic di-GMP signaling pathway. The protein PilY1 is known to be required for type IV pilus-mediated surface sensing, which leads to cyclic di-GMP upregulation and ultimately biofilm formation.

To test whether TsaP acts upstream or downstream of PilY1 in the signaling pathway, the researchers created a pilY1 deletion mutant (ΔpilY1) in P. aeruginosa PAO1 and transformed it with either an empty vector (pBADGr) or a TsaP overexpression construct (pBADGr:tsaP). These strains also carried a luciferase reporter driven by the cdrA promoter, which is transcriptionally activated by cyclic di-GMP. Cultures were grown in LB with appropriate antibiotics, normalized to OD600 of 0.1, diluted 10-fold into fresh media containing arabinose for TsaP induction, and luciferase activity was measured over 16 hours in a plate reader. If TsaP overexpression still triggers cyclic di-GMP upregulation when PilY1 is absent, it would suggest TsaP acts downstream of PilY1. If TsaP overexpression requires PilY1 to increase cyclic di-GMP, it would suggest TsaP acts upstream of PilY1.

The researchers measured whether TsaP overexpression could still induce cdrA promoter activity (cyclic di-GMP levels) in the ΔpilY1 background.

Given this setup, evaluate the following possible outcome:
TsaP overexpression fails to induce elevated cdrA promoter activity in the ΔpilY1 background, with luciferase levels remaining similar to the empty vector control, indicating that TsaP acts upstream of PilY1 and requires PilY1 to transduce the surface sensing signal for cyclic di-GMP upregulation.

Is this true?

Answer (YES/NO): YES